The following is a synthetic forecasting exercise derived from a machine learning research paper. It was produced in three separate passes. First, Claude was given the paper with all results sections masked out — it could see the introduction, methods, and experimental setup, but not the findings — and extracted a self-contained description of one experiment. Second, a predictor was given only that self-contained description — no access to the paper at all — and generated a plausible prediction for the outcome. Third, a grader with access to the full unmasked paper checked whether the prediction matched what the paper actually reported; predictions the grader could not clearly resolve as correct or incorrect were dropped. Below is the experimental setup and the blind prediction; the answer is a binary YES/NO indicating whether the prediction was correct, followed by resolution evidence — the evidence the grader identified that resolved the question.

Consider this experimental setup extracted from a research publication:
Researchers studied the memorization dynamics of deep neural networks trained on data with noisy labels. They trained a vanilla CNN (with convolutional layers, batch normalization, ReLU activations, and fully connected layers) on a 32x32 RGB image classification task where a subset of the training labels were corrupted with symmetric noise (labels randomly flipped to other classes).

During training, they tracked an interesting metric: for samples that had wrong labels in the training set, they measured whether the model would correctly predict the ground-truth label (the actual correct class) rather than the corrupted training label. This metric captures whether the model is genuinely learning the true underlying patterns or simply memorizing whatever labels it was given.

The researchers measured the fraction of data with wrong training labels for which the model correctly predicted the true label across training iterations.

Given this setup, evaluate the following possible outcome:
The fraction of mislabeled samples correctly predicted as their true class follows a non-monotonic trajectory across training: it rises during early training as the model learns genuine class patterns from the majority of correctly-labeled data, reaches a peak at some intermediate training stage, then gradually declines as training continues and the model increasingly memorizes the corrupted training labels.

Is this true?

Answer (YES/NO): YES